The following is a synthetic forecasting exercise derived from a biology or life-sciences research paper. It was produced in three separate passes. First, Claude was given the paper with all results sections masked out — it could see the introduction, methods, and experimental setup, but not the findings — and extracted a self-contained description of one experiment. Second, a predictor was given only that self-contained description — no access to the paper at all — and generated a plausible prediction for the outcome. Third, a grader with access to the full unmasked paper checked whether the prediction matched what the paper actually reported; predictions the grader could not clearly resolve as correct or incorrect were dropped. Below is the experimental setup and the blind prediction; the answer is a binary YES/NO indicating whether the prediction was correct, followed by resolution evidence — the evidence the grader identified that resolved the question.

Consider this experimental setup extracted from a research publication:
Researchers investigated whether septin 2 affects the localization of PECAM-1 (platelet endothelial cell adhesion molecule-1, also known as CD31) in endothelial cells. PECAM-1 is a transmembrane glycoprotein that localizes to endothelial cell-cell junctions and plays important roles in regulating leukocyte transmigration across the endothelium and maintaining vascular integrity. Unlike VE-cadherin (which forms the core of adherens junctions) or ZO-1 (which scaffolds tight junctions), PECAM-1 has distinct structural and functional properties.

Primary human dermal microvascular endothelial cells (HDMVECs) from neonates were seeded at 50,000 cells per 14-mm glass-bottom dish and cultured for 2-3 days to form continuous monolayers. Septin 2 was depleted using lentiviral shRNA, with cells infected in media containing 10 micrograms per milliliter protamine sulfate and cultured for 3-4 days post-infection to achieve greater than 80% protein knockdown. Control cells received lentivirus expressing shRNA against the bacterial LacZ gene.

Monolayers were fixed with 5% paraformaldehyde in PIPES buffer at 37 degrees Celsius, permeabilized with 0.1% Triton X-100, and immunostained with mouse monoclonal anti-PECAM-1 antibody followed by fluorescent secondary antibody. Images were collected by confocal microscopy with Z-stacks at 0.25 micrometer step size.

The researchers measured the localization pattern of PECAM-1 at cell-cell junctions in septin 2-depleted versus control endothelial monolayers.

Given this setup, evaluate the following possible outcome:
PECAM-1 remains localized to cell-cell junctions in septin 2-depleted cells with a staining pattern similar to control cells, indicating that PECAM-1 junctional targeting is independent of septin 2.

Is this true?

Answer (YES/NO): NO